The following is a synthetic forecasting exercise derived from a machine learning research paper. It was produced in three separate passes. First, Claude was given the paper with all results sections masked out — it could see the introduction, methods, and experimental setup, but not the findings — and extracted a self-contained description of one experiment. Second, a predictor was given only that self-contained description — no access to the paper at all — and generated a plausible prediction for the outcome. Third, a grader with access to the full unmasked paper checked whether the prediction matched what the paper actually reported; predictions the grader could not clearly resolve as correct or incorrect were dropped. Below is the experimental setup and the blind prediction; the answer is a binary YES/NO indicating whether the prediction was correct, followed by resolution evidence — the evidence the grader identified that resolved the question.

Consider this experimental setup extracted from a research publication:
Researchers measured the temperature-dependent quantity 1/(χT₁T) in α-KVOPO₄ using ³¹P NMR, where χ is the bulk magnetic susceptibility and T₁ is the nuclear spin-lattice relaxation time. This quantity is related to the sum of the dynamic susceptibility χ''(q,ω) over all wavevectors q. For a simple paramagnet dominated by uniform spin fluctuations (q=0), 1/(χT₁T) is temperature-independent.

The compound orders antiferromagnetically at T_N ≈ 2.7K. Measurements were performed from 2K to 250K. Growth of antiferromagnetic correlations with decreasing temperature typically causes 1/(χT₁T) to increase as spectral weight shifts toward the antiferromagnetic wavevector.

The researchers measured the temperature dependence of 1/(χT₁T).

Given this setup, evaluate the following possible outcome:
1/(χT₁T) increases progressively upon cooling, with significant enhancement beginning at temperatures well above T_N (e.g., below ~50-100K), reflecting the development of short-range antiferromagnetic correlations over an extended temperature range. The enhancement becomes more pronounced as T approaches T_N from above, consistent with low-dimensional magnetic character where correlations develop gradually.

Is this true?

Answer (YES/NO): NO